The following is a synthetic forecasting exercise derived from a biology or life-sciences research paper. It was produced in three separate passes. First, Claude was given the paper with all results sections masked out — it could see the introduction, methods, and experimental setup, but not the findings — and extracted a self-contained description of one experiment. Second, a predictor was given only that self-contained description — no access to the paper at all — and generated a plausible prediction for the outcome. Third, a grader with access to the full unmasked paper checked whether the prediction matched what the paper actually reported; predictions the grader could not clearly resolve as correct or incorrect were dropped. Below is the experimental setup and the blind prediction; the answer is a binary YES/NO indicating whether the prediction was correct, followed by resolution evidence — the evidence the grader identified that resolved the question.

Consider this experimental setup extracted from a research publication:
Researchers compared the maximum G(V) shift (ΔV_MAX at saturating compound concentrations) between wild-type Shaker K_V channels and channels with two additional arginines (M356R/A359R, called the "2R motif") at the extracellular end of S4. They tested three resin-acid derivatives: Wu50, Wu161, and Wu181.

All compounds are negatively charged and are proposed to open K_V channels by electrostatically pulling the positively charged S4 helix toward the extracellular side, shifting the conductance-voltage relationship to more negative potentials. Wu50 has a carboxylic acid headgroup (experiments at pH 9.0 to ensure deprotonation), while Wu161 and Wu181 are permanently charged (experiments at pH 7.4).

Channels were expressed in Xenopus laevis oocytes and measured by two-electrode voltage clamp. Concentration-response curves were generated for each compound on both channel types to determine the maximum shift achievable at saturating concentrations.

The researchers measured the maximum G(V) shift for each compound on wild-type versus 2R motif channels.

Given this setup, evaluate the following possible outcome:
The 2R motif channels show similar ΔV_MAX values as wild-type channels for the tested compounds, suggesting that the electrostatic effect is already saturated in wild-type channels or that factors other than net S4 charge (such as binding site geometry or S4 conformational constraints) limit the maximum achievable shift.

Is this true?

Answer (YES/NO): NO